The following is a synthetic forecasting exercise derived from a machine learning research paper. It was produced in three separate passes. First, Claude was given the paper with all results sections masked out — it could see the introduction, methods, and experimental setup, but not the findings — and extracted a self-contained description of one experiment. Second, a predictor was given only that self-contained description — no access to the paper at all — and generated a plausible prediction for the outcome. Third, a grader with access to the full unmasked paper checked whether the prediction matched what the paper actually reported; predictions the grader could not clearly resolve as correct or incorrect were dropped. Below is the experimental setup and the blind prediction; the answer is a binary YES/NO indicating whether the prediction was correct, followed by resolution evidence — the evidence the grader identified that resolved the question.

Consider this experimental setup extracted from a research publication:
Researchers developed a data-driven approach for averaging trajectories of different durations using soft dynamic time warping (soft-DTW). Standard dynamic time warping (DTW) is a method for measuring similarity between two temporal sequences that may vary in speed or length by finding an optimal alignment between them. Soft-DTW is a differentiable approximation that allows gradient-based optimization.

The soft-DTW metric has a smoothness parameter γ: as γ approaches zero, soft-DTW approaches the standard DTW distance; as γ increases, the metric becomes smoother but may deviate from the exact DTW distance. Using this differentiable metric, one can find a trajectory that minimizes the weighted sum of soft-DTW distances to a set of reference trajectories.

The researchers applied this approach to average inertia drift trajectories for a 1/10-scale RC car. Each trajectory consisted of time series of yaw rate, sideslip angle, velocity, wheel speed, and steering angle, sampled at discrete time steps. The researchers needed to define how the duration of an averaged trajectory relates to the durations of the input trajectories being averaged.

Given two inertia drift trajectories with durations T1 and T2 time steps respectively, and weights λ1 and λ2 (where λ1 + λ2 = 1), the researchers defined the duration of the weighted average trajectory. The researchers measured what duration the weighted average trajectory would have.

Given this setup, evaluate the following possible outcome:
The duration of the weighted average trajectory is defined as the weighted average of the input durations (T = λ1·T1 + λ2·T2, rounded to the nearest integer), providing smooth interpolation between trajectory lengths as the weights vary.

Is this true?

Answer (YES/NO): NO